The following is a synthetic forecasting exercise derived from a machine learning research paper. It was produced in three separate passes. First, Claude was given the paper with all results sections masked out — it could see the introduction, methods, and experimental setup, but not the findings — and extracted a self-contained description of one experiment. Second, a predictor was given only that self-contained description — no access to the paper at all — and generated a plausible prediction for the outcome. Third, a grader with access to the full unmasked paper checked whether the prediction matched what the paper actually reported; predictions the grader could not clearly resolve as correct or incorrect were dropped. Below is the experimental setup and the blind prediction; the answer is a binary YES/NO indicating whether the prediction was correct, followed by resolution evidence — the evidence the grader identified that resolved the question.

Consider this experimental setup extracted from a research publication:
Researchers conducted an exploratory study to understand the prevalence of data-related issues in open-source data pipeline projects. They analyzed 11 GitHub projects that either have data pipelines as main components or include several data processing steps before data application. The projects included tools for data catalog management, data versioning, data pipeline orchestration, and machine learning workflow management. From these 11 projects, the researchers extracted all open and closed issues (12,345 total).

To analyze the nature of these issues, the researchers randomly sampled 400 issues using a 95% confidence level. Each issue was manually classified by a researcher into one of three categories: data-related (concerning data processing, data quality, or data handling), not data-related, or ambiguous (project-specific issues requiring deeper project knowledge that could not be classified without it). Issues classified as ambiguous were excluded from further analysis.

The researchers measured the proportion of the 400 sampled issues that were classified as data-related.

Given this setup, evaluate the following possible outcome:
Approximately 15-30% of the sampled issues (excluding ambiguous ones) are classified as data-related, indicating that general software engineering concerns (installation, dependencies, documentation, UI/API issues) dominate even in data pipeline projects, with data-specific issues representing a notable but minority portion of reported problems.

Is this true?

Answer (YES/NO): NO